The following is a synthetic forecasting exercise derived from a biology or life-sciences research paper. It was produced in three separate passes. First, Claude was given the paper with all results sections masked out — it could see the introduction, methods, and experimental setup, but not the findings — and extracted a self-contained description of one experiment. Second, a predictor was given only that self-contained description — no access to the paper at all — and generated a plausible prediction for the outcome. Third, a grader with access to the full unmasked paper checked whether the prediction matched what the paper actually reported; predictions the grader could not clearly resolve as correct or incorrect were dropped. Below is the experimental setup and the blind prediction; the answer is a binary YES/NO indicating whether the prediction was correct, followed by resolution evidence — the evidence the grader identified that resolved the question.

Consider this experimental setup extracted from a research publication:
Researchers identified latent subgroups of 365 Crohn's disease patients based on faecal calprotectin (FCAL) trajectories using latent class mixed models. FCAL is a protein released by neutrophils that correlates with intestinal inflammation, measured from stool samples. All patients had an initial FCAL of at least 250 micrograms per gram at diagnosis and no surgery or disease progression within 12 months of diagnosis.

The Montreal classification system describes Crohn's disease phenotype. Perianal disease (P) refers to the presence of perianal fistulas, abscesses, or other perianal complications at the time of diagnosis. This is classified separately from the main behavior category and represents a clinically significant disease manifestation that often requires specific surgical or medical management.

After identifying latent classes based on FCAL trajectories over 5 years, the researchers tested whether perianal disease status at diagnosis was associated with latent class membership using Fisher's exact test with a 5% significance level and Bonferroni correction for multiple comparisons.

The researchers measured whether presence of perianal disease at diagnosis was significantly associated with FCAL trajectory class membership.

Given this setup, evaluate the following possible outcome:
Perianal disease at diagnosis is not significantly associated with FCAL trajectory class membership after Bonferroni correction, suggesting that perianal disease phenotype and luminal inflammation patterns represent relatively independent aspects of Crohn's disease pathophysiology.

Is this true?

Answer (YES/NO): YES